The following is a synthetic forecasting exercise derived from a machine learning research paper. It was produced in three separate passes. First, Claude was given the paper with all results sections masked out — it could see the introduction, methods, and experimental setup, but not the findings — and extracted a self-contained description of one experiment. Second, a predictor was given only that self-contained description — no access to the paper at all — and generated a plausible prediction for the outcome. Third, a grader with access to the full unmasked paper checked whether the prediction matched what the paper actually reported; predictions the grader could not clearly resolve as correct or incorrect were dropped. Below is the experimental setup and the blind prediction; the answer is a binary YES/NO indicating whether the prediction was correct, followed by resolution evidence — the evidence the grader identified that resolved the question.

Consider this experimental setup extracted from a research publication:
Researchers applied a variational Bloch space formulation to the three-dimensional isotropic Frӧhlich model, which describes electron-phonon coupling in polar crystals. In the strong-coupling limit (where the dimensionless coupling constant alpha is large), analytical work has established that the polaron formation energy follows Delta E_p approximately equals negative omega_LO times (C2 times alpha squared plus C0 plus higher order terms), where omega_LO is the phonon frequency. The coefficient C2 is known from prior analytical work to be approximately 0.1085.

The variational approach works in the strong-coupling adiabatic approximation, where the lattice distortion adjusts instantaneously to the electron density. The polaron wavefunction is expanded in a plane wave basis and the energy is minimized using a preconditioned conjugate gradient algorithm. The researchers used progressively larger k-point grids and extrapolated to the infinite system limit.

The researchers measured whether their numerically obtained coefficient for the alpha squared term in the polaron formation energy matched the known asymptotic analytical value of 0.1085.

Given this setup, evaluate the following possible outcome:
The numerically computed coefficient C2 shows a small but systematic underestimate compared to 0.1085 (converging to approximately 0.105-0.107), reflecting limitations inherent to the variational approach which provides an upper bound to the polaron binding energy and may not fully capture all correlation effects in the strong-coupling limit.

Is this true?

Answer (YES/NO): NO